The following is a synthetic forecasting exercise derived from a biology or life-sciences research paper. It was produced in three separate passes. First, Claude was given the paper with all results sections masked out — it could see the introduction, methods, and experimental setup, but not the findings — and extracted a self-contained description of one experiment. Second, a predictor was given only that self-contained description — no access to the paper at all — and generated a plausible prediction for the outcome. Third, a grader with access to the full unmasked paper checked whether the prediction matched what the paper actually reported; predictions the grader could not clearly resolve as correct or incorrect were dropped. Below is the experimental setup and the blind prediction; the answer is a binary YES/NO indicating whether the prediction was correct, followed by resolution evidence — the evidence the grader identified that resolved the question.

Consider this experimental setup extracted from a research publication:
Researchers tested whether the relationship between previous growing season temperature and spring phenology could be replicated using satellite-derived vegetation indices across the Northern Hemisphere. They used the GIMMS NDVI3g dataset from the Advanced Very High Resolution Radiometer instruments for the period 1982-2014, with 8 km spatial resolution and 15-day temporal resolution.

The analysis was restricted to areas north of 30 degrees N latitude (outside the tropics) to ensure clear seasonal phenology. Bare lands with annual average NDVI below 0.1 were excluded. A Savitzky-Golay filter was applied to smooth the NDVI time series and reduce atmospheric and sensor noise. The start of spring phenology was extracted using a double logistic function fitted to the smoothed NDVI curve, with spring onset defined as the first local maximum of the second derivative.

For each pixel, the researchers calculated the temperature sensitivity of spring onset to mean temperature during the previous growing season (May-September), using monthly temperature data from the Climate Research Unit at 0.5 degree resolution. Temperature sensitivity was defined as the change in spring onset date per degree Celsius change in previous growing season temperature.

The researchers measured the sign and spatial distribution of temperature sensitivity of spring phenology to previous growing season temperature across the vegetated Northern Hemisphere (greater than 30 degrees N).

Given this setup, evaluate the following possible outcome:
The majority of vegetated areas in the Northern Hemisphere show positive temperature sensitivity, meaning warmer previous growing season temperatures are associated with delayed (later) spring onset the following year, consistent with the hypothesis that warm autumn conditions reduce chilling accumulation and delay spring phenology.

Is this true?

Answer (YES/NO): NO